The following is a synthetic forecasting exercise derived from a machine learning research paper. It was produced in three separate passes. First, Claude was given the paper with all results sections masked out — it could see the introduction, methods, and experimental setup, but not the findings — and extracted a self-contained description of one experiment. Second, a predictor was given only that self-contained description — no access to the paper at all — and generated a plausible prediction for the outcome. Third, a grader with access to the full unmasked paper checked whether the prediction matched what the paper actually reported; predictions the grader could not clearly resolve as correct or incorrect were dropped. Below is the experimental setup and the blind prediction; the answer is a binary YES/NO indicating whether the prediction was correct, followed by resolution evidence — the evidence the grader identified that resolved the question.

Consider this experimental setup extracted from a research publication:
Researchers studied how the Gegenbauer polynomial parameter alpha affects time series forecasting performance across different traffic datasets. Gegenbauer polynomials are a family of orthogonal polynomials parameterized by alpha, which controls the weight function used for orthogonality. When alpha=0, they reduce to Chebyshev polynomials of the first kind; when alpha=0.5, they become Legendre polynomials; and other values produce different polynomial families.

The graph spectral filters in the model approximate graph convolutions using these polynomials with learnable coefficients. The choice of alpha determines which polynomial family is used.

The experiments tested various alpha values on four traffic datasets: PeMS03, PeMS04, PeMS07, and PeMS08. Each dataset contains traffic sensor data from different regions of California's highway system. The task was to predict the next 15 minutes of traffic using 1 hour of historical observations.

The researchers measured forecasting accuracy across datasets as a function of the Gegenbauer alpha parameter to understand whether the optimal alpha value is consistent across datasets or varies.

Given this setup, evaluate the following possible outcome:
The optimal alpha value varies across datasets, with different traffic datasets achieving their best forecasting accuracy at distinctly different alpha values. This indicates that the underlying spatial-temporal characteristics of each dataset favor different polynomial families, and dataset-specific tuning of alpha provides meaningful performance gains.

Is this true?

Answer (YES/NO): YES